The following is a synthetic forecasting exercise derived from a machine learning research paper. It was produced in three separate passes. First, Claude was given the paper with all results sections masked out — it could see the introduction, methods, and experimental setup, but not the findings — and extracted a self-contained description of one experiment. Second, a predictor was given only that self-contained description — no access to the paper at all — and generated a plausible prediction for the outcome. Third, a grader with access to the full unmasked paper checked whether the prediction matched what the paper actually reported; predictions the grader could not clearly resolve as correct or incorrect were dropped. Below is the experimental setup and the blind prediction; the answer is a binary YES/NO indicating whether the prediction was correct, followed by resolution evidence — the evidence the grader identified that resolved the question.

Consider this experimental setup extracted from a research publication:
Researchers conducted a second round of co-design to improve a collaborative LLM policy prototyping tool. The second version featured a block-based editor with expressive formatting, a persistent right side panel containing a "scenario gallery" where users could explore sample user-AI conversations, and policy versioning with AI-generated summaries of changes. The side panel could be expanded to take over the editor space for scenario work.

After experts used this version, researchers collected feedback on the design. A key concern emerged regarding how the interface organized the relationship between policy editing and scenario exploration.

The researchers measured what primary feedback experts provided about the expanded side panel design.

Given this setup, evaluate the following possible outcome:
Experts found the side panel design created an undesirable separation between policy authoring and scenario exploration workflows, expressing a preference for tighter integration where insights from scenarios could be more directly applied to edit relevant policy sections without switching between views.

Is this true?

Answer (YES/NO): YES